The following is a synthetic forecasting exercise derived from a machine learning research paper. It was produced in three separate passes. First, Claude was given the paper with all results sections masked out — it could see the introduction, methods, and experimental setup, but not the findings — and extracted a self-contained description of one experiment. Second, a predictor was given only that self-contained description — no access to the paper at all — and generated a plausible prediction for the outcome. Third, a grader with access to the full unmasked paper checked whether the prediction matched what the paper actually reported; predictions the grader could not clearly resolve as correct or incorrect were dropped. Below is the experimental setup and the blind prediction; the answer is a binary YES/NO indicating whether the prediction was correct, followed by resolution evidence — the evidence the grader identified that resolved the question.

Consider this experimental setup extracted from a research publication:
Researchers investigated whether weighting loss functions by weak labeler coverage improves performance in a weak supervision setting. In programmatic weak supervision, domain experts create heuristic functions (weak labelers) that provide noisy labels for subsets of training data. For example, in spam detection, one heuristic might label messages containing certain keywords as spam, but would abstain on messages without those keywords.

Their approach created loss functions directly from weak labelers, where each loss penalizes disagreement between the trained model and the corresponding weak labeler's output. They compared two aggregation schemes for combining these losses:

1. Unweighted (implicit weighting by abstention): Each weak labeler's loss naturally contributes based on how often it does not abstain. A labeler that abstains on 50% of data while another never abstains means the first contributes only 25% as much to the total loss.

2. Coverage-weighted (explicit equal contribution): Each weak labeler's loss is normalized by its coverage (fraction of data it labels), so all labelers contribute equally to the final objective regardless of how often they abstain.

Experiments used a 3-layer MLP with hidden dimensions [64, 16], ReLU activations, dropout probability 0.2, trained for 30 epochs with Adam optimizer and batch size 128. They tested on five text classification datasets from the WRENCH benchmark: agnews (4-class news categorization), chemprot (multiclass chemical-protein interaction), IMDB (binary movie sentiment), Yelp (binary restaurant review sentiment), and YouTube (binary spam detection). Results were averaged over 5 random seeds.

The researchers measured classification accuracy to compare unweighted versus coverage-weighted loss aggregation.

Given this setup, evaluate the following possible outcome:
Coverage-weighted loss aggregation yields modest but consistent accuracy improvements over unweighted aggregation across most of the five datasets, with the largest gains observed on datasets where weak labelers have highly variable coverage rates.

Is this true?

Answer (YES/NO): NO